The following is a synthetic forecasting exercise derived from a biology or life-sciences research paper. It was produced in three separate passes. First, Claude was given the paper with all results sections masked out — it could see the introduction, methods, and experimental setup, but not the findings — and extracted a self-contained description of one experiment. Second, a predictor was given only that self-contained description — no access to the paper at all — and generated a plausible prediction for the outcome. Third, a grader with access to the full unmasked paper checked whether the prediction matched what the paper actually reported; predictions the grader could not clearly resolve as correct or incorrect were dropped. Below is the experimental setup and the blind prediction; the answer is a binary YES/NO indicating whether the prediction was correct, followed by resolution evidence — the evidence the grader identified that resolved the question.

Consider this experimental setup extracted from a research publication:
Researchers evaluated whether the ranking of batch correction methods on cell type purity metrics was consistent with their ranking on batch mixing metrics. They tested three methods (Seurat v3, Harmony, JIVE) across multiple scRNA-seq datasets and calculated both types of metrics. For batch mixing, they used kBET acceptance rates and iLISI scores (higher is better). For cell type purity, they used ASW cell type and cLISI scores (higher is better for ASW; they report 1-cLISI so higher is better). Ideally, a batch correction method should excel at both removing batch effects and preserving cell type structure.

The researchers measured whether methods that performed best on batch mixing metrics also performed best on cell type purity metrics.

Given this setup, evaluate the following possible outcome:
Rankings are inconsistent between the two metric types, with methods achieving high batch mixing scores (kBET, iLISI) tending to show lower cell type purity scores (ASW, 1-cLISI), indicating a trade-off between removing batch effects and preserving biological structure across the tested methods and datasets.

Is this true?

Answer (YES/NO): YES